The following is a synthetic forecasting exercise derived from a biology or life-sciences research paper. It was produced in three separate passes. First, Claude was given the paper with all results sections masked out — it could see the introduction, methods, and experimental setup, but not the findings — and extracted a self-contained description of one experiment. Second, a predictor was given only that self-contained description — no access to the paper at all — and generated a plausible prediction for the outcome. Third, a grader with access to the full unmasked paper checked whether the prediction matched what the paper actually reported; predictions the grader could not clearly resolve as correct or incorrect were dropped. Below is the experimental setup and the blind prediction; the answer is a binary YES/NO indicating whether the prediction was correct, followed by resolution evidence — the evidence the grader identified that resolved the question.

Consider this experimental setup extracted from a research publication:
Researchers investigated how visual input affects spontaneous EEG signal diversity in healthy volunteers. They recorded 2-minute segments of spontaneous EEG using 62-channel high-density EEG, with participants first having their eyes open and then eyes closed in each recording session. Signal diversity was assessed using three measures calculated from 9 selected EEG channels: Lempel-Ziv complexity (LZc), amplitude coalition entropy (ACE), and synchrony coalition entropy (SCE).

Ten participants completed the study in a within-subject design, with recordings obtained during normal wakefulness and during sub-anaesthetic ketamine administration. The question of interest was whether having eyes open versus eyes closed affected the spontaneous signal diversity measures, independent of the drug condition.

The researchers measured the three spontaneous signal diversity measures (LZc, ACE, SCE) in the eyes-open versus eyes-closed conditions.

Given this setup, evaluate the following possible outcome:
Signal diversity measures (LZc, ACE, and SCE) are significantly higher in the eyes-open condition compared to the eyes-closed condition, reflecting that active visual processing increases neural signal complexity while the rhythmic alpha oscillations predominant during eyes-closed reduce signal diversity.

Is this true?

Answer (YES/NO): YES